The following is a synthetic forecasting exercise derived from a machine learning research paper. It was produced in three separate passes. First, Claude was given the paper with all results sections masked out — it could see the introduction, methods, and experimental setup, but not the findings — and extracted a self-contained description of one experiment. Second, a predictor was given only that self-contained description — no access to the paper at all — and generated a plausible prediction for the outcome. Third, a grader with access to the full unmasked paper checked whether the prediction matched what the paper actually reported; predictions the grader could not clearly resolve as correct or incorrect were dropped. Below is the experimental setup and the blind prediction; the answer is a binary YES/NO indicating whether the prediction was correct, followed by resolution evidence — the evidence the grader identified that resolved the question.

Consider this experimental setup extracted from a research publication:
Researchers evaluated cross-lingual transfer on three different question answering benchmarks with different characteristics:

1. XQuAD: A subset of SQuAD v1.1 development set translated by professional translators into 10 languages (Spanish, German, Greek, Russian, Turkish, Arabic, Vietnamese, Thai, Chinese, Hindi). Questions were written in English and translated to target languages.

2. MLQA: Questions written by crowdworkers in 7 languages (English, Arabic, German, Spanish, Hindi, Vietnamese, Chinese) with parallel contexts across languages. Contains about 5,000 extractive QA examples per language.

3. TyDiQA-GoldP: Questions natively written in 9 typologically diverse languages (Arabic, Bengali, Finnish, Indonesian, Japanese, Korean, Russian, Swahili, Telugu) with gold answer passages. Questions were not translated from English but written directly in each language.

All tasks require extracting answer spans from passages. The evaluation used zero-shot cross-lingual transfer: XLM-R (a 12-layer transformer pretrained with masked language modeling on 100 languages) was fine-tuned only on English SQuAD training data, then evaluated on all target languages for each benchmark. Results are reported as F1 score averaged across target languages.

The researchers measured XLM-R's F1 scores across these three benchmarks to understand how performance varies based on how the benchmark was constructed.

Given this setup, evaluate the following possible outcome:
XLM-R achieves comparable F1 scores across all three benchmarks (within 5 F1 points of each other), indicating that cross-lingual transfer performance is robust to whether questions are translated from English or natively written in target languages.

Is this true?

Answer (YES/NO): NO